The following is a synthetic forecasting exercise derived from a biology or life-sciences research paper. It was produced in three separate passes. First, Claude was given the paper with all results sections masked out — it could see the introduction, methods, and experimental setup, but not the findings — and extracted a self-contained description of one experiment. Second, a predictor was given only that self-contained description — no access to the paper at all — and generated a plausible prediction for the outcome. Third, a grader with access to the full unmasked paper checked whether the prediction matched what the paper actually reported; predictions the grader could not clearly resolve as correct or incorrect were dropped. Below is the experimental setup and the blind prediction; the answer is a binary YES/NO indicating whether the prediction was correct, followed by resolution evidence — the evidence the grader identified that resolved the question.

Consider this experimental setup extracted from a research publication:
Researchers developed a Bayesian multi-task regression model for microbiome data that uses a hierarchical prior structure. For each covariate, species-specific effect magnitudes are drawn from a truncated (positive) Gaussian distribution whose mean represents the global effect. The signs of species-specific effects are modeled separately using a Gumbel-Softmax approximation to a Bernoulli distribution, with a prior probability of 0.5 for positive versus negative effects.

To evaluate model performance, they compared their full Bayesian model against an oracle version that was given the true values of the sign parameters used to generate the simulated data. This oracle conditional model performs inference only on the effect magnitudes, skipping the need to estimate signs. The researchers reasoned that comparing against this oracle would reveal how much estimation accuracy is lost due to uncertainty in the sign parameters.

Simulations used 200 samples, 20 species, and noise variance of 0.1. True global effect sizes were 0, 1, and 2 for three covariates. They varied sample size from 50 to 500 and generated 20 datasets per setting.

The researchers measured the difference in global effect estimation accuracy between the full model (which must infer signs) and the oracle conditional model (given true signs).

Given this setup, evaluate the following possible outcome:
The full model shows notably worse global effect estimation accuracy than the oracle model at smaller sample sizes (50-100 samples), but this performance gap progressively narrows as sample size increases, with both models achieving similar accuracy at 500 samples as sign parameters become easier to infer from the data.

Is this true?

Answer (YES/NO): NO